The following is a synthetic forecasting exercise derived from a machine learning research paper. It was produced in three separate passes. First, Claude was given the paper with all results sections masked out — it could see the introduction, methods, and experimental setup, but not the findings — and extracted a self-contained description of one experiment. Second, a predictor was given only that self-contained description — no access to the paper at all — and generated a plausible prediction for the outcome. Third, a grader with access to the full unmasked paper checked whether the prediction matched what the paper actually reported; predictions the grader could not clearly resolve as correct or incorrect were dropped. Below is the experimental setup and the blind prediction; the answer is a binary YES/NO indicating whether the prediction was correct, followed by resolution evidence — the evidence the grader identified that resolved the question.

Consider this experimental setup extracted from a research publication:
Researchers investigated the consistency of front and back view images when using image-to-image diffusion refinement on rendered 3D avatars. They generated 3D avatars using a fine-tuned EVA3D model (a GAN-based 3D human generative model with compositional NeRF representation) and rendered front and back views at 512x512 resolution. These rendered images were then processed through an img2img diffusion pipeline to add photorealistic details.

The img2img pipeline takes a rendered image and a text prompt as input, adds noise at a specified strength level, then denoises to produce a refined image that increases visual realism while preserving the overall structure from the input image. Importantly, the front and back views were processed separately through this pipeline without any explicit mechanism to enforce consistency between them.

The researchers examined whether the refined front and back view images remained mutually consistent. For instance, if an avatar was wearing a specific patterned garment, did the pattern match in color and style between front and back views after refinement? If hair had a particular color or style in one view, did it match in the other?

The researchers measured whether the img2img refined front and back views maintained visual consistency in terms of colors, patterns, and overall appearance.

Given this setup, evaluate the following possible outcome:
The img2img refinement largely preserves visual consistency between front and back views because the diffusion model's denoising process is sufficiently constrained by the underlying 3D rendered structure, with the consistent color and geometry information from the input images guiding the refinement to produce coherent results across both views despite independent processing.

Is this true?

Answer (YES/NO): YES